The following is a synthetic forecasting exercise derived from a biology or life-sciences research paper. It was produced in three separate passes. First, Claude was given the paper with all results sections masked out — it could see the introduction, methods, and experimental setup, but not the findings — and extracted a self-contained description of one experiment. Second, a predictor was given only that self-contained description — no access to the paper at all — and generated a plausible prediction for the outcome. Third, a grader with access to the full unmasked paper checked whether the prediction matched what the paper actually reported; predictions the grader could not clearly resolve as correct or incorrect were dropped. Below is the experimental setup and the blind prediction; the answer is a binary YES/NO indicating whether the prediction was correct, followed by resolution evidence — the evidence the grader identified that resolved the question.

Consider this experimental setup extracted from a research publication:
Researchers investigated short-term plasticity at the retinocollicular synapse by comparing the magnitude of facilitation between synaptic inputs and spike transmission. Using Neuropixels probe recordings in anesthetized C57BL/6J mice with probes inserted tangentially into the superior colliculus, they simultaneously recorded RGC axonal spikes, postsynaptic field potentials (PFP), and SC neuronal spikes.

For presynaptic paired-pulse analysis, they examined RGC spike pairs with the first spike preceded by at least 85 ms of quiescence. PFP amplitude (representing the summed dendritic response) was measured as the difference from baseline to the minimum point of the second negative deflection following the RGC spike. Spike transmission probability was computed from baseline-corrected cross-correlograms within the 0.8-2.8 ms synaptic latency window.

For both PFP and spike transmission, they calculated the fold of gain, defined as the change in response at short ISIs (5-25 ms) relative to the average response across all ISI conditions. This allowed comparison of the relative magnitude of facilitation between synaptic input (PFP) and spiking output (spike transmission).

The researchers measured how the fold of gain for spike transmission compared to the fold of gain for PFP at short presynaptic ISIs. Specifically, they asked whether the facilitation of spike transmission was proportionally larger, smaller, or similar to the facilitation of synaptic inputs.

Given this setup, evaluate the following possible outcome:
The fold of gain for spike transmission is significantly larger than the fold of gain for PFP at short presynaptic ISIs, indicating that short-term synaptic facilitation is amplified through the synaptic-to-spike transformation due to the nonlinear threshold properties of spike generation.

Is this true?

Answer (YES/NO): YES